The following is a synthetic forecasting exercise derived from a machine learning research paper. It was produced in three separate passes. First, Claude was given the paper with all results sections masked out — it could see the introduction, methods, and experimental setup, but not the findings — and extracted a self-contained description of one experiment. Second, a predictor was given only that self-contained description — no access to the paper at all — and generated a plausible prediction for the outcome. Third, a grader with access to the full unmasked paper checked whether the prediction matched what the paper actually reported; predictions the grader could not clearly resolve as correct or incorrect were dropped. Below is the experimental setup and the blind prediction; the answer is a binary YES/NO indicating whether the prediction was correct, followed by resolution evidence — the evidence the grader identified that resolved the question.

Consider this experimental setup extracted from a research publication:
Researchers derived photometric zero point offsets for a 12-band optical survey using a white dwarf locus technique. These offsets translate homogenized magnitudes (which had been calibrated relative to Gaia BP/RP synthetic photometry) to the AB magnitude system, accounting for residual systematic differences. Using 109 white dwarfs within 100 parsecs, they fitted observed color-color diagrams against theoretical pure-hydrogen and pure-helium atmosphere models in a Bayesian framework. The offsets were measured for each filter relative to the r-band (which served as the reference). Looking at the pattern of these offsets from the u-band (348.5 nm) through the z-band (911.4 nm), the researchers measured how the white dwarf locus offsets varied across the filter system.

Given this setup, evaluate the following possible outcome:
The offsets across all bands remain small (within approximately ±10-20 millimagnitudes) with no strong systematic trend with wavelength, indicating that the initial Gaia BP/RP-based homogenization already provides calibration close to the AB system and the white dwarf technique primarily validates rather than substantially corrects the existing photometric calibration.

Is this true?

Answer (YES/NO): NO